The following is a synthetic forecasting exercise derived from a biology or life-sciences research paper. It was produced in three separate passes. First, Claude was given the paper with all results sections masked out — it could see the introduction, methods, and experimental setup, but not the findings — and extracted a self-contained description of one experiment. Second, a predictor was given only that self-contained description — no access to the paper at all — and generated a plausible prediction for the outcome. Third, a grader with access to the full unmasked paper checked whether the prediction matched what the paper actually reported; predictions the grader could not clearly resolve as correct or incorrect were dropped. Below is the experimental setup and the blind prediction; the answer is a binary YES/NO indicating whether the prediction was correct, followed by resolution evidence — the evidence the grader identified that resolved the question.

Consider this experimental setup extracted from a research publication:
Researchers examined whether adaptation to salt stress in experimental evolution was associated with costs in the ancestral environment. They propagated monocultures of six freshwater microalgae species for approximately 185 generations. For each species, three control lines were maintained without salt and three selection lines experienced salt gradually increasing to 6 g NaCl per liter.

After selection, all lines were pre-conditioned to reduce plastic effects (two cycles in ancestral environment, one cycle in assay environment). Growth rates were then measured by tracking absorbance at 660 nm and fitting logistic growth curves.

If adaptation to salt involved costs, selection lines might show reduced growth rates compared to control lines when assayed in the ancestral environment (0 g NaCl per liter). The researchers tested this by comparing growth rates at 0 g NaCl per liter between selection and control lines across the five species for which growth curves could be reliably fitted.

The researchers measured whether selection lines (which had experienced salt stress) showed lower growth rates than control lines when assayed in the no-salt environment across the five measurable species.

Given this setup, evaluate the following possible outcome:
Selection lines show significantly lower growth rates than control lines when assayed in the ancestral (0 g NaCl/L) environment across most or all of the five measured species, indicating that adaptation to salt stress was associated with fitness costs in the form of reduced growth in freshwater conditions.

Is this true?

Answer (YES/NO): NO